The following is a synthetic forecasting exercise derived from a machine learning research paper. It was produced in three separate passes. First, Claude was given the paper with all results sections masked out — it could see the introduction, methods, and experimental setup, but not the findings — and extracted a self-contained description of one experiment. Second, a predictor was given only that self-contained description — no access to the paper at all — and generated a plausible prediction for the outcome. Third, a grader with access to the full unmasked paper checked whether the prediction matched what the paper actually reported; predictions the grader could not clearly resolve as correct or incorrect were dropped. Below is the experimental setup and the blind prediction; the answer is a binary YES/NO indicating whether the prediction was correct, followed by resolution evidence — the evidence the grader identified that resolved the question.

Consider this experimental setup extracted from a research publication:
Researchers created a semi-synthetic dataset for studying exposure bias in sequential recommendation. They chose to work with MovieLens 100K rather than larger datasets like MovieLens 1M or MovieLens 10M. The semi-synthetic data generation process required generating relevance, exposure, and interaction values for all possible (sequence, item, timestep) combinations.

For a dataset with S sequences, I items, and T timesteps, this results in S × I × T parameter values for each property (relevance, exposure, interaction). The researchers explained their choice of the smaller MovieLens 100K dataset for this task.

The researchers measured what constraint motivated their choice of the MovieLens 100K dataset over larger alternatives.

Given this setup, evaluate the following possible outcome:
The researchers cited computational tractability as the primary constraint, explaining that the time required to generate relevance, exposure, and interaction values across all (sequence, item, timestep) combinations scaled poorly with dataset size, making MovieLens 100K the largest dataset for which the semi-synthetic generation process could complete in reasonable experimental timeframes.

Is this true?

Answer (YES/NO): NO